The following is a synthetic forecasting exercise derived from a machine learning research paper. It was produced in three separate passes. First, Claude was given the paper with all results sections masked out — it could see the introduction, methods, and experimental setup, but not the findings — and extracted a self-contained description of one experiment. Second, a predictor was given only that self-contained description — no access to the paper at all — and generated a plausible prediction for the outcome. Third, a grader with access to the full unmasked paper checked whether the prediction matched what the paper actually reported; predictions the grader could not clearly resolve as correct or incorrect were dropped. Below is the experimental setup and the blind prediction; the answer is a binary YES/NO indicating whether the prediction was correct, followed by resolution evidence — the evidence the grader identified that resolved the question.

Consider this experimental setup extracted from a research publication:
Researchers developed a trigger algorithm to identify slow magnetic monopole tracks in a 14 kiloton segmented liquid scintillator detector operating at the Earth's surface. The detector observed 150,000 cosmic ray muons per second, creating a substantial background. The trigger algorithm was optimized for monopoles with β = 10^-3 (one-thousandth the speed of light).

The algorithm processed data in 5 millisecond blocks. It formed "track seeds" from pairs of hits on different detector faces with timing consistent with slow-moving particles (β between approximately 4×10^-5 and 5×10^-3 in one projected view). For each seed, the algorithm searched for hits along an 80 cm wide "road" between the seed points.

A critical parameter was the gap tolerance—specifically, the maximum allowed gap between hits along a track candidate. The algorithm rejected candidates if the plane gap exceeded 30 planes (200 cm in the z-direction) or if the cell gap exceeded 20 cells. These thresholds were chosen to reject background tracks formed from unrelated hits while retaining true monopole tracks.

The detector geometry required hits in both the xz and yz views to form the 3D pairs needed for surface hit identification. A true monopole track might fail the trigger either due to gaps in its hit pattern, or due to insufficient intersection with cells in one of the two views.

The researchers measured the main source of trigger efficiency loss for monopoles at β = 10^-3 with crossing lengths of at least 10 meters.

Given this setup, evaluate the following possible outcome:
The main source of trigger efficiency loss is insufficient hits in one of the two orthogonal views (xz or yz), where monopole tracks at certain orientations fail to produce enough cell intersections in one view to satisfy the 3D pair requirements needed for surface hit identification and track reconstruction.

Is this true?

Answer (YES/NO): YES